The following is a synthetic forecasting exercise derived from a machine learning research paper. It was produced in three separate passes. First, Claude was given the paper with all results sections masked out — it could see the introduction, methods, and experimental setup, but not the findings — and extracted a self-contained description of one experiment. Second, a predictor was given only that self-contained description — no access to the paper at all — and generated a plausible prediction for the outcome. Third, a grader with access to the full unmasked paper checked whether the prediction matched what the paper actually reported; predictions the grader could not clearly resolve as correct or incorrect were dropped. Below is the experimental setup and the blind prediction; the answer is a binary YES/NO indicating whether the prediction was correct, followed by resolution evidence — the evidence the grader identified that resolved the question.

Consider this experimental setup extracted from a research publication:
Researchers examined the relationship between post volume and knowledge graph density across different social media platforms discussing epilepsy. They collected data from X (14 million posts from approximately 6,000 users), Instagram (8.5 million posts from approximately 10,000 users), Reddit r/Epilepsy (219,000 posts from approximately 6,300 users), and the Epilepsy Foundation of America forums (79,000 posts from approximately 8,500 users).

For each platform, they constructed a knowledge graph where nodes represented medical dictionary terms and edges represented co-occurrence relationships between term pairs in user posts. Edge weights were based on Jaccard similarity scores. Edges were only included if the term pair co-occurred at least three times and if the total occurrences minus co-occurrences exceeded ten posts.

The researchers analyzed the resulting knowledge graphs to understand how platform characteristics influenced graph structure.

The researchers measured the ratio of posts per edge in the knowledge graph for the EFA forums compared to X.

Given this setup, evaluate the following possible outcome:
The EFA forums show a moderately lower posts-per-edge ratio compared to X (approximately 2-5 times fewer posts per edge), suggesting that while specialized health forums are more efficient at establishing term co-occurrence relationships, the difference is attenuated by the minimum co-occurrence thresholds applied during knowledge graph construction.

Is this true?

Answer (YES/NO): NO